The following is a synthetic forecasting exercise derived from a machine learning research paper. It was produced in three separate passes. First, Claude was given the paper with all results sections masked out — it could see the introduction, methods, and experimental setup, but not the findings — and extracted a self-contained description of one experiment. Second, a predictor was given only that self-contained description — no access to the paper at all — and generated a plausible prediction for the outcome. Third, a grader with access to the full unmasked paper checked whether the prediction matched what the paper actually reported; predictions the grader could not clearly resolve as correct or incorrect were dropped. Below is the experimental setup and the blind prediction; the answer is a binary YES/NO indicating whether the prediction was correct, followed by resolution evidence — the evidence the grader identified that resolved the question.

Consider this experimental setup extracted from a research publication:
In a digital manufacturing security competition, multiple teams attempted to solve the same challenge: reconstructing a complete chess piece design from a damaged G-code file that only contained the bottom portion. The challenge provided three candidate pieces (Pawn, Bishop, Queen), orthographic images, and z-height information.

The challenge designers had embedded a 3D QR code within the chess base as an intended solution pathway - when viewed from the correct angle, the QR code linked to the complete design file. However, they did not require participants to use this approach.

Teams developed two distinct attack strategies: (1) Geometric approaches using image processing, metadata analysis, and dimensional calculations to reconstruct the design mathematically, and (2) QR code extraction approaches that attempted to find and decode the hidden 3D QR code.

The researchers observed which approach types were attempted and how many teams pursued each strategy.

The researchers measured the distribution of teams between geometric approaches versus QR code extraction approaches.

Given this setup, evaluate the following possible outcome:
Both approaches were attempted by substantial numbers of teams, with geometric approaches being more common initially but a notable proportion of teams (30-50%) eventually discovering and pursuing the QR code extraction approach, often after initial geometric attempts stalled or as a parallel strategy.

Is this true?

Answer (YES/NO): NO